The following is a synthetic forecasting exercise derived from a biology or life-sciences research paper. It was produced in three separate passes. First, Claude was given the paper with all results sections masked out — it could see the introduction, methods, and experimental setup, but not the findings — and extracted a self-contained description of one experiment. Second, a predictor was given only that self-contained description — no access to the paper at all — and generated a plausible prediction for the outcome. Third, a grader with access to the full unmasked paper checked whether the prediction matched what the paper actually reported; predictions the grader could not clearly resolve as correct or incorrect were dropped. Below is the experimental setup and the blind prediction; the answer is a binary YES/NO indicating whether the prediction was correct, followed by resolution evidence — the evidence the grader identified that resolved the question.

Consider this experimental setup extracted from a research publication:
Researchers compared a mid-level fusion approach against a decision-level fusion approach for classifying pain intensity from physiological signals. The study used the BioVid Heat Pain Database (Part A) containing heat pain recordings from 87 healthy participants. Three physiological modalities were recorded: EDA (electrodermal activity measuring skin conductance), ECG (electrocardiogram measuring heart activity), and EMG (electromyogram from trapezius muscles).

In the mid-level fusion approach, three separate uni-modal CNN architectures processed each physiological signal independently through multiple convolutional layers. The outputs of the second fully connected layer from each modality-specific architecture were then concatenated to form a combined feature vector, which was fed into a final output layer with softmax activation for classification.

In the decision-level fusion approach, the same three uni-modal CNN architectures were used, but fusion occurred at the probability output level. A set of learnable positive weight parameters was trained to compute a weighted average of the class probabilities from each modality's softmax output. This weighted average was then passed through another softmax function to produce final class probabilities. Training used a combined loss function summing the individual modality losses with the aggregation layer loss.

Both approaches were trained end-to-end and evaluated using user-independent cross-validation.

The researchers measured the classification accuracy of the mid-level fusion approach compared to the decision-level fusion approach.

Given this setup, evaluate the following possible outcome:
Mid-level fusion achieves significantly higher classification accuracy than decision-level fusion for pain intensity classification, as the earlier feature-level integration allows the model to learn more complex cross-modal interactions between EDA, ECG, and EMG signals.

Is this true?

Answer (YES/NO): NO